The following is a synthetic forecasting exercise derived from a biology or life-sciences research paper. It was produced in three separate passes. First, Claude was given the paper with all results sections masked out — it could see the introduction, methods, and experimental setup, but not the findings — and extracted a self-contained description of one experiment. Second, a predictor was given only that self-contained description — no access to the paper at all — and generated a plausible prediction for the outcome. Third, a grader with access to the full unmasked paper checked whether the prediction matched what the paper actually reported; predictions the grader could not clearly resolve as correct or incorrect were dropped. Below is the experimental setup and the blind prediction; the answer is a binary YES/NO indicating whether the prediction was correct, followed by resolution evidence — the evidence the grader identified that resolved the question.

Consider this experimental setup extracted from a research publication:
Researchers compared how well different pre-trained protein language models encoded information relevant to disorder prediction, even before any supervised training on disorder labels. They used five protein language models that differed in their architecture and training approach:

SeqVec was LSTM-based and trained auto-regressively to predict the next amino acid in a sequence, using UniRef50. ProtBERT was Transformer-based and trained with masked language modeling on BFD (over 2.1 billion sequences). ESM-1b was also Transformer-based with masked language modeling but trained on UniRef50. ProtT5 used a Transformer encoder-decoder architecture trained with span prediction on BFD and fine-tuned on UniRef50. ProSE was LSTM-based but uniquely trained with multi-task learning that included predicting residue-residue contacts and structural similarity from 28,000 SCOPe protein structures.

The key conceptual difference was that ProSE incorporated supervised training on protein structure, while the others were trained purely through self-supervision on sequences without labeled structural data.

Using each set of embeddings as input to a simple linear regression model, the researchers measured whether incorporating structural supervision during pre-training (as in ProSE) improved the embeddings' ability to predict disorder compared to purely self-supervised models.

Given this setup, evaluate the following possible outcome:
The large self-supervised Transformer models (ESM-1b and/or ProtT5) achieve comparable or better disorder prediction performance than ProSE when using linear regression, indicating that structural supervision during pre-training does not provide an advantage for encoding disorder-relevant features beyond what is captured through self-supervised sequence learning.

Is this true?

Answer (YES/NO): YES